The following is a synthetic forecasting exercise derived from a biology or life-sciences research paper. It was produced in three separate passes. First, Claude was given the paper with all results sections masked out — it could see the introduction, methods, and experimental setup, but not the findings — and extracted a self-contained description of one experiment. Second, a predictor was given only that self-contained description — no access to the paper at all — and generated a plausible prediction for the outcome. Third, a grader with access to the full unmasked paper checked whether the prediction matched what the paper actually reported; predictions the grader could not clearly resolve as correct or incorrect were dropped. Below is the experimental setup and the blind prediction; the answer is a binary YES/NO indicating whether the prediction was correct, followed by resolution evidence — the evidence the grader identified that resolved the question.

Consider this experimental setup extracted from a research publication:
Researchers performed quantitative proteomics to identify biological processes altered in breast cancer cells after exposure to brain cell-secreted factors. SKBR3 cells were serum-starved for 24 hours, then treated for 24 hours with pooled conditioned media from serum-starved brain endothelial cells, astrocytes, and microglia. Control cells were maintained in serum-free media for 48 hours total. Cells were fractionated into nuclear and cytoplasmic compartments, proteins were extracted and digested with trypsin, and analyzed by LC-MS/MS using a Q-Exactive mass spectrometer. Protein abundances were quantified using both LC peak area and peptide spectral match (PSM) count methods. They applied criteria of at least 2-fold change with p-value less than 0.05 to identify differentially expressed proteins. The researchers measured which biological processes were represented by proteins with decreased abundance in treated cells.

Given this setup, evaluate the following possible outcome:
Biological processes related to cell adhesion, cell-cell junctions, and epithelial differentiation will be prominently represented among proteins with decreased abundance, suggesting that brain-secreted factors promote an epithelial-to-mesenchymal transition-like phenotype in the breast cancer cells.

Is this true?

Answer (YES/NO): NO